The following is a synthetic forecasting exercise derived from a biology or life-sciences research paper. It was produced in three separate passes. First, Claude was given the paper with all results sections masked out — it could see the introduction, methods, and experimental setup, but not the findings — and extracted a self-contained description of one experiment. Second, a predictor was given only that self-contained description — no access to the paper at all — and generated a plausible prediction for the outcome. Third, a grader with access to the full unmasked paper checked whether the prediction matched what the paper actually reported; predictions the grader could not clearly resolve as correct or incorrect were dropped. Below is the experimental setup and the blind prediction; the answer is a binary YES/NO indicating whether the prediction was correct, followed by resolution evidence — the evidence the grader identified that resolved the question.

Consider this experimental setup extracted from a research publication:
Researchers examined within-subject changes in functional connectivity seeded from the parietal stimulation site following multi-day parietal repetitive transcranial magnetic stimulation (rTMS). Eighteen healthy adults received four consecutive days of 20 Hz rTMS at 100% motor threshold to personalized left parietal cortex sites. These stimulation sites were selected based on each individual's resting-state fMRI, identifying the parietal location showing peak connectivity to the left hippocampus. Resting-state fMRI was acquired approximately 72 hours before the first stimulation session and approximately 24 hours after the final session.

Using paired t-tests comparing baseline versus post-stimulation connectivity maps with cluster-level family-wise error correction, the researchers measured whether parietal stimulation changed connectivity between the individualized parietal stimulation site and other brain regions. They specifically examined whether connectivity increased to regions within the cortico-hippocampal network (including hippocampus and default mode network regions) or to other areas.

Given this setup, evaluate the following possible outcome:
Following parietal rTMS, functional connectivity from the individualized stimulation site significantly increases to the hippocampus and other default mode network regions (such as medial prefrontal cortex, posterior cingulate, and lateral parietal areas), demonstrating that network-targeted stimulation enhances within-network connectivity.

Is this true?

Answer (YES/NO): NO